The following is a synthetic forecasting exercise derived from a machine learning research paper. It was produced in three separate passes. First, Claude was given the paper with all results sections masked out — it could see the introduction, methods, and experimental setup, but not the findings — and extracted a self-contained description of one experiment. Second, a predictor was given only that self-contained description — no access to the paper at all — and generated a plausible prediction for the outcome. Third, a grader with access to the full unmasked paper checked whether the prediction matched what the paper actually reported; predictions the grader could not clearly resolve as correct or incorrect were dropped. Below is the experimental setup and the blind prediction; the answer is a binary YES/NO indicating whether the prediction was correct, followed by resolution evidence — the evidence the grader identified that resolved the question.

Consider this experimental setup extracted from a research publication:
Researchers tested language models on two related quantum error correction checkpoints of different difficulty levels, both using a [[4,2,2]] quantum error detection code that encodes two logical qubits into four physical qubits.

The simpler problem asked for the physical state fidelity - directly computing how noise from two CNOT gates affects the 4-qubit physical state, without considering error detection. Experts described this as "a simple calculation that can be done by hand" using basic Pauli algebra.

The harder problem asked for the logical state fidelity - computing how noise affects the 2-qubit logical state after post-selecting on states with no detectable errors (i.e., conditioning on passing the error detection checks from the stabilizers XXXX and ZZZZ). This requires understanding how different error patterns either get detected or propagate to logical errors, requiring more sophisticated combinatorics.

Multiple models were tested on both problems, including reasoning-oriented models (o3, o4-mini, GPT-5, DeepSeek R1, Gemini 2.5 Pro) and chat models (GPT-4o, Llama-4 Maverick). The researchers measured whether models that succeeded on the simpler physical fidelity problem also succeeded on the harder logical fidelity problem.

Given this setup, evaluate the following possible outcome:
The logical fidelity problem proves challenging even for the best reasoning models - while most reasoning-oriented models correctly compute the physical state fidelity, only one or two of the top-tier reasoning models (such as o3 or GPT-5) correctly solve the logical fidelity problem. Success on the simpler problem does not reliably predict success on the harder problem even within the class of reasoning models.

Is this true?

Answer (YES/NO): NO